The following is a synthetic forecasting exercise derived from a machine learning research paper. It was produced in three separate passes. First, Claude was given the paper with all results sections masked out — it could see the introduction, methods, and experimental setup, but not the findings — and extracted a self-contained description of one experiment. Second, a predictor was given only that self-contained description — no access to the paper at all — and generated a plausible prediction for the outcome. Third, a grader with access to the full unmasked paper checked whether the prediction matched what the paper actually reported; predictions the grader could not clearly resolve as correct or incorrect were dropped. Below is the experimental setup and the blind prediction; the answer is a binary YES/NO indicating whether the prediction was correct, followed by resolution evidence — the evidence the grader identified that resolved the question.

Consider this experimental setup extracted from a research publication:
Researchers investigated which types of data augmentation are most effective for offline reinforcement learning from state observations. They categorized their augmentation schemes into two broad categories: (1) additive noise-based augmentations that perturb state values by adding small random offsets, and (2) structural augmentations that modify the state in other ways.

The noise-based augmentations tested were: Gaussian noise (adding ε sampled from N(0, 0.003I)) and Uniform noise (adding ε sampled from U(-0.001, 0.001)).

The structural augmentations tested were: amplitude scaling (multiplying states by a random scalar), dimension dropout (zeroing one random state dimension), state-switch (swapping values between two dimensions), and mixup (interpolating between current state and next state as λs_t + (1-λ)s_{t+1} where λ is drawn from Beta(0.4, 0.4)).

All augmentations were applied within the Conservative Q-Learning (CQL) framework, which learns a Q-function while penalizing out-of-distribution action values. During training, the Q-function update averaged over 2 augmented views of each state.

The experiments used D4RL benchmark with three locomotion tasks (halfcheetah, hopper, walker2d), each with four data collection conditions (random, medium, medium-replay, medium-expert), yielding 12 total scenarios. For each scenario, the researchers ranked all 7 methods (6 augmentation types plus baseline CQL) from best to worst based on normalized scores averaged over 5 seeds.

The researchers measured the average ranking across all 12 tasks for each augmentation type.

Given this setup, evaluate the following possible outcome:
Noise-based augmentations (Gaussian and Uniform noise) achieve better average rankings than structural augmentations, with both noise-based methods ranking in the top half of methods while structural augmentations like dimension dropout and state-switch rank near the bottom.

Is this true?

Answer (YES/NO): YES